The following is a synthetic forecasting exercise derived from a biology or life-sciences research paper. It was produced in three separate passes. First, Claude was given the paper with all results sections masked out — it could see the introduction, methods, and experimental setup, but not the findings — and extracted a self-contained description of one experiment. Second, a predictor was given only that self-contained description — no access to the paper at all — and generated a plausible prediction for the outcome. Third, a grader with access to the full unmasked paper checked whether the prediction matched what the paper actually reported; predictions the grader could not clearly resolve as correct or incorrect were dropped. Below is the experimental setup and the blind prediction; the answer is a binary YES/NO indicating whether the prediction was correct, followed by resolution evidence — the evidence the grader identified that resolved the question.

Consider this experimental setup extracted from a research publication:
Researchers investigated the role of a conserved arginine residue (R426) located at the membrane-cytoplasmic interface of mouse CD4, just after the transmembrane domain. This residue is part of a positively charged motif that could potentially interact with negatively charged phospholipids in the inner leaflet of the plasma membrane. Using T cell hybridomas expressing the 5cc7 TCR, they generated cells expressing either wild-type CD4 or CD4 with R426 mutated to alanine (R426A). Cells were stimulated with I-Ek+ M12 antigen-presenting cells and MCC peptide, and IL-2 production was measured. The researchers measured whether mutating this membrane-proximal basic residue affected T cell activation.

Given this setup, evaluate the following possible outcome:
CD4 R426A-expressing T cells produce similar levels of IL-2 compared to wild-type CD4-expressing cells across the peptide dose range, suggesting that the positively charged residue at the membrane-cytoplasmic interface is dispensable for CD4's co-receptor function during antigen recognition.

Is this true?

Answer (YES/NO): NO